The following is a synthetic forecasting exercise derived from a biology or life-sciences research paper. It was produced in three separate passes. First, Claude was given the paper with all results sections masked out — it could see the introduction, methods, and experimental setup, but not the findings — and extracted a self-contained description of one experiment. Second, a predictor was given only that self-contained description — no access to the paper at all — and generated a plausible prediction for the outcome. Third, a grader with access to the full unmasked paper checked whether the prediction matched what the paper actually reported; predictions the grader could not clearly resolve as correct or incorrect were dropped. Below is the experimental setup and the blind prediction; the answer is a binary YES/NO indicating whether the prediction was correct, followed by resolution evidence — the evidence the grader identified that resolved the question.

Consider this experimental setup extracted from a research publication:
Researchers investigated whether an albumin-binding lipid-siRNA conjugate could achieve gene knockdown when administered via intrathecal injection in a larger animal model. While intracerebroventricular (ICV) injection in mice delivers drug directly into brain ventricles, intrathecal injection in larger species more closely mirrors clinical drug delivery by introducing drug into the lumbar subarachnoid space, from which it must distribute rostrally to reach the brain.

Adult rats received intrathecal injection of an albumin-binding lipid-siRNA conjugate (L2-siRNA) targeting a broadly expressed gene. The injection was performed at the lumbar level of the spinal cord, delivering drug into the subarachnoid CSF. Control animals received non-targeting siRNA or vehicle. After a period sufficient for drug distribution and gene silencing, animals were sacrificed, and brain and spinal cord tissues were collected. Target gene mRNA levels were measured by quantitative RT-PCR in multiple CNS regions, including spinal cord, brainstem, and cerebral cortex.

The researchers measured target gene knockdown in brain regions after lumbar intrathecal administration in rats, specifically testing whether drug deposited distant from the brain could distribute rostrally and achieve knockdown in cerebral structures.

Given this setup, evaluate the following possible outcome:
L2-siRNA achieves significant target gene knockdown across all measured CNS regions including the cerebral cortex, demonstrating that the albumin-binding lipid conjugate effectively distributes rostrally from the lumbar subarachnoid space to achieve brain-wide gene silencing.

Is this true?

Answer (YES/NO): YES